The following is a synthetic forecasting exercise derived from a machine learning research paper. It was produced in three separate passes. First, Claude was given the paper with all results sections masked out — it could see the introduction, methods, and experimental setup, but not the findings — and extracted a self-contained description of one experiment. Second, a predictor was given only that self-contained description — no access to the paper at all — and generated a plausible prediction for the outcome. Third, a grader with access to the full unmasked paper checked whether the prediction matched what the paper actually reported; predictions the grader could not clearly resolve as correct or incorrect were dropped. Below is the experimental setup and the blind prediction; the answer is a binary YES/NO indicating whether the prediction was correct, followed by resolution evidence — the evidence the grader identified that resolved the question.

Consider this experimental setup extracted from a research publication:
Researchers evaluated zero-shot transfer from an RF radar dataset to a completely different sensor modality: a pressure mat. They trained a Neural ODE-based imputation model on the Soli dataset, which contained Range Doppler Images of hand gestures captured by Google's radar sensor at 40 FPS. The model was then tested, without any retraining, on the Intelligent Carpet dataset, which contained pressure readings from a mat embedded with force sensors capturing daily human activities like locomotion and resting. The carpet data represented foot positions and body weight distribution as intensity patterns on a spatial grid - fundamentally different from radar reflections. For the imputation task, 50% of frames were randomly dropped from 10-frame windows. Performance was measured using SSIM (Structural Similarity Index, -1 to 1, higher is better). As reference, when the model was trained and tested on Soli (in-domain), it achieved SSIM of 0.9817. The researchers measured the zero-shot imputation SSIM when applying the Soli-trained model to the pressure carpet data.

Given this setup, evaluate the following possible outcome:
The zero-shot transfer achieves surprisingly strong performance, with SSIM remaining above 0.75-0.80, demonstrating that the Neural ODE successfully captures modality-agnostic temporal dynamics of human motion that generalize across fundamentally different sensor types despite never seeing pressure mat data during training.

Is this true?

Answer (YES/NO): YES